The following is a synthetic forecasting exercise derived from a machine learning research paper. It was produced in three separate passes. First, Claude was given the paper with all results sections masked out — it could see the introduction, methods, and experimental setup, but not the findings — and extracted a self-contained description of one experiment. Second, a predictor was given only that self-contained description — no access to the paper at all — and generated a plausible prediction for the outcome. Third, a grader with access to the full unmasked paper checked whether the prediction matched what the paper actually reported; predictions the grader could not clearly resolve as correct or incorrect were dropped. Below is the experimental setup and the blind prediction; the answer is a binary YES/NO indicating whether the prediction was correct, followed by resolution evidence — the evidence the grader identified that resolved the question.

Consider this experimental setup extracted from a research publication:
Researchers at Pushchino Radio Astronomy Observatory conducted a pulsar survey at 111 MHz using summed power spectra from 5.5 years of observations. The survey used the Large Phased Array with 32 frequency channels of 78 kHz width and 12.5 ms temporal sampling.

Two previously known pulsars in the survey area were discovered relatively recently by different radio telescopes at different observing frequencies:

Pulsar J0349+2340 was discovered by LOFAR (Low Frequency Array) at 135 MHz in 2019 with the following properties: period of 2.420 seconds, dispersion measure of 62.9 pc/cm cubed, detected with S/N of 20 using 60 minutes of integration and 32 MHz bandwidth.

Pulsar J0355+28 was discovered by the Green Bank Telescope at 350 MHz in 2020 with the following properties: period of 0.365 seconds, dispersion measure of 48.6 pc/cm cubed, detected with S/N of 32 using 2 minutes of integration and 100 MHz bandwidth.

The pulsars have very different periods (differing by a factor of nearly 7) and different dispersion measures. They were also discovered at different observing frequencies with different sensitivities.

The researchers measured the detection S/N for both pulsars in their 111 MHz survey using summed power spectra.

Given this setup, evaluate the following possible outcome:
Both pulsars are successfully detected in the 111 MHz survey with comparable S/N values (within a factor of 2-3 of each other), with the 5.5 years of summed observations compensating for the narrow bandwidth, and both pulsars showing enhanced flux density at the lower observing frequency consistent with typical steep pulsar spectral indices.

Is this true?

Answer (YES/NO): YES